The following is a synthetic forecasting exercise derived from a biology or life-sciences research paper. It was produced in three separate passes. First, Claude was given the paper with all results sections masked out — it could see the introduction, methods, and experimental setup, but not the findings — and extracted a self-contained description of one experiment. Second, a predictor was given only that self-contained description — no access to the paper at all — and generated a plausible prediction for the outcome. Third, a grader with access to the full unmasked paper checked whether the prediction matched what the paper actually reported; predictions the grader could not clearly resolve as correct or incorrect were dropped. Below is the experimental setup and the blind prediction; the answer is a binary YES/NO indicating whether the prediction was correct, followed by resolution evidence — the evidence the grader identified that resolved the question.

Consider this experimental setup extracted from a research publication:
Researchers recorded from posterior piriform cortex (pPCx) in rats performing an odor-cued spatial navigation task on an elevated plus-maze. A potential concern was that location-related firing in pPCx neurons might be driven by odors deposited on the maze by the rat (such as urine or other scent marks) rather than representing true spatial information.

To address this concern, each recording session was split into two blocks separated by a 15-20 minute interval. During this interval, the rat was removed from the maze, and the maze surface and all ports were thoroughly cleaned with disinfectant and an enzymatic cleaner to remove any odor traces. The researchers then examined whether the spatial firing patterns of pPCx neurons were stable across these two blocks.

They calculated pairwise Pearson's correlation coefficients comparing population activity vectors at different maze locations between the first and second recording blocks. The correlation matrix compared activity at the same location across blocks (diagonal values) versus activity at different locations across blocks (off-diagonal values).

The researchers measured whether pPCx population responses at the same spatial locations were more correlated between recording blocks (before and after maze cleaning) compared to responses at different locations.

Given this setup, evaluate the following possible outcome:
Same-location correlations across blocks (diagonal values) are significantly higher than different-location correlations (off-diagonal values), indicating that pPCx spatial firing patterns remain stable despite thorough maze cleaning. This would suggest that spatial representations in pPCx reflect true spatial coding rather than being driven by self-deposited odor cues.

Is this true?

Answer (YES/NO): YES